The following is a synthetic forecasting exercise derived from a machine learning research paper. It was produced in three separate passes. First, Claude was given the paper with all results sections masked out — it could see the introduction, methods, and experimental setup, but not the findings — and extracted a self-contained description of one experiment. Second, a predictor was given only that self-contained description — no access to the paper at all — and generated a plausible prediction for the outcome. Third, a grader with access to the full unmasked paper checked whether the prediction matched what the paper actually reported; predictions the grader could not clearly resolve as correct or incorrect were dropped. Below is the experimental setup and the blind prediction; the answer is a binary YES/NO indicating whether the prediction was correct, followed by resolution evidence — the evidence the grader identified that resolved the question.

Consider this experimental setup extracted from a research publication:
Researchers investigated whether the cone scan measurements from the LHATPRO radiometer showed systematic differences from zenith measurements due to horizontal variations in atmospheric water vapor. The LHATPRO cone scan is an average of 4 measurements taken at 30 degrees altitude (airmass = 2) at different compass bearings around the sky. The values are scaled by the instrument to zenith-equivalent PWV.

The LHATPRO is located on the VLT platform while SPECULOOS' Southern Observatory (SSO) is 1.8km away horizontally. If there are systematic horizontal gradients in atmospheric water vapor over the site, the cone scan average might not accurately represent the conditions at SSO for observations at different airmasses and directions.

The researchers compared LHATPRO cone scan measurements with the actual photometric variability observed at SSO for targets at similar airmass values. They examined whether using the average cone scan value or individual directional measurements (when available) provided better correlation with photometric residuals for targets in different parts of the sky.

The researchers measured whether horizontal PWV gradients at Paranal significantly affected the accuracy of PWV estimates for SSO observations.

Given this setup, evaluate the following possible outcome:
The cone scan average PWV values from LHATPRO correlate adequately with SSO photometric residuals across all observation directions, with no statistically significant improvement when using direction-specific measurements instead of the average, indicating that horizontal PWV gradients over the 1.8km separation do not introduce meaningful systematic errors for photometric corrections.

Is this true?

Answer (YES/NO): NO